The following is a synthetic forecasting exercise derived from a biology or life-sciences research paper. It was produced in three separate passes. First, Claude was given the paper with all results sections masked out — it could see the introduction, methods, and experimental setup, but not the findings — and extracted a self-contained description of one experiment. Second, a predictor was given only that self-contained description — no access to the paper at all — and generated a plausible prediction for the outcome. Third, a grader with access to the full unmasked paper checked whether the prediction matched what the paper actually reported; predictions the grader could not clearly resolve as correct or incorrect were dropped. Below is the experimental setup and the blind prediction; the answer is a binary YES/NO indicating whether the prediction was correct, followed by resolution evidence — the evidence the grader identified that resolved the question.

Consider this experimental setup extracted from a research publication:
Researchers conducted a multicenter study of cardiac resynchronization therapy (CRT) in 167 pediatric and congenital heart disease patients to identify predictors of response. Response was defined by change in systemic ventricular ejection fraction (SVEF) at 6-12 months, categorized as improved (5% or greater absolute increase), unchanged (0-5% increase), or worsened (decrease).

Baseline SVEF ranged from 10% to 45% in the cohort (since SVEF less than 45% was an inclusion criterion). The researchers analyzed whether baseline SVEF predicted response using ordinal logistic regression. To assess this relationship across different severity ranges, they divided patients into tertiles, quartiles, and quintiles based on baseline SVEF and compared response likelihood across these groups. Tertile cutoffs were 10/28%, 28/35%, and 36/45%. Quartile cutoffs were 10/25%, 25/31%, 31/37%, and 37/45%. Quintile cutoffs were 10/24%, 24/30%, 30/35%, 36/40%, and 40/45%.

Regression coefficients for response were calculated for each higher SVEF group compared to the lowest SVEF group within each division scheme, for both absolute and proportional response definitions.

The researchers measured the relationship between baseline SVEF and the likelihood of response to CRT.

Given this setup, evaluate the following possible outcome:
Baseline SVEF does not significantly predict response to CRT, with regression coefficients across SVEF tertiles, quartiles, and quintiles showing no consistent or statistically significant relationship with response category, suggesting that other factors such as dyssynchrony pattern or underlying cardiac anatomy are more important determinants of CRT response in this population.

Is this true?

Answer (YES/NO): NO